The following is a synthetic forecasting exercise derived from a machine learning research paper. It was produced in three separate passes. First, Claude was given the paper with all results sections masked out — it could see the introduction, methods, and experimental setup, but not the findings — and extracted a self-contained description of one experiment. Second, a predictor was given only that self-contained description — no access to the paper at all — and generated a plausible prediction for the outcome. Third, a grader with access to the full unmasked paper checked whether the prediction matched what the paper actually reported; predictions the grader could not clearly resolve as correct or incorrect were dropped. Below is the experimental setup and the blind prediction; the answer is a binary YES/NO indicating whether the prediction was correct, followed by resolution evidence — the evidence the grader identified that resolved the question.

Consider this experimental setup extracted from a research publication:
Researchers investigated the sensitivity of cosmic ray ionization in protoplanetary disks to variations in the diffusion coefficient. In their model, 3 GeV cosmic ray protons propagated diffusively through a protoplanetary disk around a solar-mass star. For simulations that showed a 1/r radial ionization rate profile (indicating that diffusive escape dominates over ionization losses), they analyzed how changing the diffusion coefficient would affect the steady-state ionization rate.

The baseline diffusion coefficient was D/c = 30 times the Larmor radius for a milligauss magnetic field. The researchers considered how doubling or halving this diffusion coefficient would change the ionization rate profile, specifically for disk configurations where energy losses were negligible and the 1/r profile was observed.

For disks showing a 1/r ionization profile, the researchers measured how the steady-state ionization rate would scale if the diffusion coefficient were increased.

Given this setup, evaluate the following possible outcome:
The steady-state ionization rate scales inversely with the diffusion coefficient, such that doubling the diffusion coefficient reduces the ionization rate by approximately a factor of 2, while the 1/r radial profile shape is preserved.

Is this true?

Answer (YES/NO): YES